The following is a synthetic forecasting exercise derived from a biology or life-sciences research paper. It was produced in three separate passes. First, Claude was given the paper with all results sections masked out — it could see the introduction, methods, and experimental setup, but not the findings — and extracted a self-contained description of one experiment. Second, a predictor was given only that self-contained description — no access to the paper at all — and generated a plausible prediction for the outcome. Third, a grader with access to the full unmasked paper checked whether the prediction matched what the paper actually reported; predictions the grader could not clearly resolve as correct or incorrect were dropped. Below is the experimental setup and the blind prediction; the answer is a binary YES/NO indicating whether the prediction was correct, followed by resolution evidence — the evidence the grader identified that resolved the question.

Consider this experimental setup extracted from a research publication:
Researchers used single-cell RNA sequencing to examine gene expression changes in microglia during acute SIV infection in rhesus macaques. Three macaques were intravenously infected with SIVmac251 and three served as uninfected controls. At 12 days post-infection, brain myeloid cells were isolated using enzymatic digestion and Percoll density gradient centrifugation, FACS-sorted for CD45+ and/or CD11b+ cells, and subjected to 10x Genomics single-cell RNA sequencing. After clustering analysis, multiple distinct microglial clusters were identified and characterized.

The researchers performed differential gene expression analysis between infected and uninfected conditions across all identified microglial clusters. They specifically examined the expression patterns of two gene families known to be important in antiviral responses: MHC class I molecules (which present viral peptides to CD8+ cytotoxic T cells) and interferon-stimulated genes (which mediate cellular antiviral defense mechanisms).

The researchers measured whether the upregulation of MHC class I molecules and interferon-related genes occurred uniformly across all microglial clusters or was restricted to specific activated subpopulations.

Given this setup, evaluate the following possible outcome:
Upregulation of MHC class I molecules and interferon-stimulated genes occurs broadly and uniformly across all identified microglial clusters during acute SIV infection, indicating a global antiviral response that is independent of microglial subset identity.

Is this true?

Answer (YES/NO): NO